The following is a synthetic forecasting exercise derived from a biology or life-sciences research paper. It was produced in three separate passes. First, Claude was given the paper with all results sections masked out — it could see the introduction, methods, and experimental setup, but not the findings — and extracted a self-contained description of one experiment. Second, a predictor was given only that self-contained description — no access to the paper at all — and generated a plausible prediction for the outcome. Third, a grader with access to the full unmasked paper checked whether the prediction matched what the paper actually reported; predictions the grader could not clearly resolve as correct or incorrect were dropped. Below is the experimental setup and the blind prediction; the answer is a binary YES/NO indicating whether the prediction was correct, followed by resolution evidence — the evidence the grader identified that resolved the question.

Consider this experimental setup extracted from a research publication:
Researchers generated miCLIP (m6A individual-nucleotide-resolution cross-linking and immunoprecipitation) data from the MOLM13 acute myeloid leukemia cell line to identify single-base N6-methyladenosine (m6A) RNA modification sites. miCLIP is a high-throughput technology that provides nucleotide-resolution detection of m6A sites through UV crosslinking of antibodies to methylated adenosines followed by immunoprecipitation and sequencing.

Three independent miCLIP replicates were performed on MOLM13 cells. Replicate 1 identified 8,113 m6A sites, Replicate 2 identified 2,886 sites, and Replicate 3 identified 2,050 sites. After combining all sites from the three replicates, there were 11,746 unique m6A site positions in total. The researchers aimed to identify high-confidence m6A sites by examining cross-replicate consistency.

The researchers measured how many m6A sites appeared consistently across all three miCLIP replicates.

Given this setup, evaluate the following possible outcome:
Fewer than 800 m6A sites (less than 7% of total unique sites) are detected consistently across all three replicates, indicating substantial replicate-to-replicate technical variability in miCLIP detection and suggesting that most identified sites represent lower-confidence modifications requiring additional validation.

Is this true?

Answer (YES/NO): YES